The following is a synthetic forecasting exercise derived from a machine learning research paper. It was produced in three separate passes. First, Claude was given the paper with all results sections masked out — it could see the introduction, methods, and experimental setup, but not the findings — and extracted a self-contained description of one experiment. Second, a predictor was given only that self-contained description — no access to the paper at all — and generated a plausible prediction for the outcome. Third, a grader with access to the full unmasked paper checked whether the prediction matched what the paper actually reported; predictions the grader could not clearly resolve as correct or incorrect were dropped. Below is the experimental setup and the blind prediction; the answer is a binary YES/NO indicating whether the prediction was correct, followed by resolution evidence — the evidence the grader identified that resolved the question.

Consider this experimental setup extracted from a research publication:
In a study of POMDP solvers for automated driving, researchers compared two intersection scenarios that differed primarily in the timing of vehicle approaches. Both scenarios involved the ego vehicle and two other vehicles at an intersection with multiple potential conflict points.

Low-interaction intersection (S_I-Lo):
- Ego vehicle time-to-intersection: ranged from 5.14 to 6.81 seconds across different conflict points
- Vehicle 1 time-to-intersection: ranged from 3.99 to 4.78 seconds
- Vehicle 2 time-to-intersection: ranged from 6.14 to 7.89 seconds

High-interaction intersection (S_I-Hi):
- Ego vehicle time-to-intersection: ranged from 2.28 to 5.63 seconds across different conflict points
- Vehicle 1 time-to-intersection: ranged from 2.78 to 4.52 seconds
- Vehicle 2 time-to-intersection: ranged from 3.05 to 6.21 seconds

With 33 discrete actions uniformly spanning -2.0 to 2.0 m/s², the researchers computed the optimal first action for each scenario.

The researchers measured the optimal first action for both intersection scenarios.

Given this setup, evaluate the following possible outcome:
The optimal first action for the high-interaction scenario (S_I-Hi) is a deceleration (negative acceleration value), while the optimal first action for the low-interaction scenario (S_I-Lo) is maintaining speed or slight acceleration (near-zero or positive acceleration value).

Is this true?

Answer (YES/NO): NO